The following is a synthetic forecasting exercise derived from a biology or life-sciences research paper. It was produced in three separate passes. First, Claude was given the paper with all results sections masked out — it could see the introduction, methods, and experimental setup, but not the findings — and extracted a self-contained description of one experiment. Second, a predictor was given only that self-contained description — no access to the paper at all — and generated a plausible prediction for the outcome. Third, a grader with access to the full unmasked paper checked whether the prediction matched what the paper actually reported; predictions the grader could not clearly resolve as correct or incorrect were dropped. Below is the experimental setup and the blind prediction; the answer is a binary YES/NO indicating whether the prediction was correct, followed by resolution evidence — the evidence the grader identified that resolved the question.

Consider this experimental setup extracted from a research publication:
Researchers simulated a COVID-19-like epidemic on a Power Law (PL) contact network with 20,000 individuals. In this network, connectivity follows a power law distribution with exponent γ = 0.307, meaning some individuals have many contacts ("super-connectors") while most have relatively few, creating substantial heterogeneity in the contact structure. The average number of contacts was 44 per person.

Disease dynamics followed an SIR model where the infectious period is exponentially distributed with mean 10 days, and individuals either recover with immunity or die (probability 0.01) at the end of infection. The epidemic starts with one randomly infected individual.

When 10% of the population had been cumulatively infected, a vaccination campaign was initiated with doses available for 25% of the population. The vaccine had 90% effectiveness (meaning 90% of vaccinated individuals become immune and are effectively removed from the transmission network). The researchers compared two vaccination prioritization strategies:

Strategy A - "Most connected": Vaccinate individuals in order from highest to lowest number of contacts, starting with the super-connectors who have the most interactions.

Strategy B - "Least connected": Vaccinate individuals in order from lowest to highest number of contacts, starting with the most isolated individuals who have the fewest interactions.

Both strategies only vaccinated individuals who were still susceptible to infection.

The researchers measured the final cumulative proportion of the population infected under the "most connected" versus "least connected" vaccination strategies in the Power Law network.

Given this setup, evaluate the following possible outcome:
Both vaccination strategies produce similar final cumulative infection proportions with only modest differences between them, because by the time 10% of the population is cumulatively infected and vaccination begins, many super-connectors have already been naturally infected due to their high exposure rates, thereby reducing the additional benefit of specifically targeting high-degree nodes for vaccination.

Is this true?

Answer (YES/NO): NO